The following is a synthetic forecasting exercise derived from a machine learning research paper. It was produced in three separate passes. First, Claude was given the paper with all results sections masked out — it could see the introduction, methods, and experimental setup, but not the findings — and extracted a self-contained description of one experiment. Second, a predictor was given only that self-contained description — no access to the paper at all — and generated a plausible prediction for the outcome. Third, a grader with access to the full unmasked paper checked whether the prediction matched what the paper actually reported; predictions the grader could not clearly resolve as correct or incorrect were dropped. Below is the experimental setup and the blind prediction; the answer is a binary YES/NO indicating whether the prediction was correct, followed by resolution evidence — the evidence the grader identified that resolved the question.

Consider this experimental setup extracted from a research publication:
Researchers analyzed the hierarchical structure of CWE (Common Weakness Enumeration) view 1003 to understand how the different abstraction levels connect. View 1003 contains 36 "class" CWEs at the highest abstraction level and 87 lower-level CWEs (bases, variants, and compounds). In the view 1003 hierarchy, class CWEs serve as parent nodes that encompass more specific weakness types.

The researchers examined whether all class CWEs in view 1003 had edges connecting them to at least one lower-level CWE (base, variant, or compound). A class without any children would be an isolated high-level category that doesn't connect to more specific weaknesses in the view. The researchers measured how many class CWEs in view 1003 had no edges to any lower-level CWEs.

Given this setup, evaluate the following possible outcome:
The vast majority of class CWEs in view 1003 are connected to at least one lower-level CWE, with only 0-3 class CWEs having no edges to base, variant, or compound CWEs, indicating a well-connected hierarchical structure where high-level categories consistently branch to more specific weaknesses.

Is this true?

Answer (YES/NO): NO